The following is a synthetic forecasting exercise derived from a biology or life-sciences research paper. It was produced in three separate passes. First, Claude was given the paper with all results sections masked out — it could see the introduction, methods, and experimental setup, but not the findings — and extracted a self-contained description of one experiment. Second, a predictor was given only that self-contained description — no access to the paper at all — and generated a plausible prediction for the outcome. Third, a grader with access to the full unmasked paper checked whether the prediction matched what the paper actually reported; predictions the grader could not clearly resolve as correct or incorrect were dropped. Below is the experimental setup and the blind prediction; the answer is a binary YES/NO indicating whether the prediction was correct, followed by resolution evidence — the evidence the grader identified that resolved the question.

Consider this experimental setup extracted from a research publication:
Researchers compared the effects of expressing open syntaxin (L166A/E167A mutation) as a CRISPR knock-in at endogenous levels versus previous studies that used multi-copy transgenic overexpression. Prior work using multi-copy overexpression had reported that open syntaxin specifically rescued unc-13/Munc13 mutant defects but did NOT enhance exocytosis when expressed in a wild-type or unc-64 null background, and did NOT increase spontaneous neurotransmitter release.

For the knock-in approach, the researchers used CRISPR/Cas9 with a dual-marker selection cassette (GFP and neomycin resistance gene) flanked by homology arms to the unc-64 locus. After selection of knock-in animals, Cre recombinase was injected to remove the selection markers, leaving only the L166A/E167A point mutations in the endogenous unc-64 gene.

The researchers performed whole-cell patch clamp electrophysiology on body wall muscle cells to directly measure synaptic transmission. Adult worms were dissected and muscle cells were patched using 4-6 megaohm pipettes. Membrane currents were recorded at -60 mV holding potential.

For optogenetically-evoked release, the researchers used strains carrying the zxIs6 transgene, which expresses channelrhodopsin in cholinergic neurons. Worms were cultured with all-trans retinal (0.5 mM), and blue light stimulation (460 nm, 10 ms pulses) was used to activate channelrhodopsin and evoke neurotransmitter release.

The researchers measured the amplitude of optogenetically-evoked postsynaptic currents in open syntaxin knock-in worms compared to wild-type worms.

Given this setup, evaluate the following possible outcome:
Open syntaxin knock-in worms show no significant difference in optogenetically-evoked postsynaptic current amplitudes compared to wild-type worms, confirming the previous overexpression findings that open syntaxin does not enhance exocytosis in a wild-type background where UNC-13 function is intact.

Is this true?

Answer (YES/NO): NO